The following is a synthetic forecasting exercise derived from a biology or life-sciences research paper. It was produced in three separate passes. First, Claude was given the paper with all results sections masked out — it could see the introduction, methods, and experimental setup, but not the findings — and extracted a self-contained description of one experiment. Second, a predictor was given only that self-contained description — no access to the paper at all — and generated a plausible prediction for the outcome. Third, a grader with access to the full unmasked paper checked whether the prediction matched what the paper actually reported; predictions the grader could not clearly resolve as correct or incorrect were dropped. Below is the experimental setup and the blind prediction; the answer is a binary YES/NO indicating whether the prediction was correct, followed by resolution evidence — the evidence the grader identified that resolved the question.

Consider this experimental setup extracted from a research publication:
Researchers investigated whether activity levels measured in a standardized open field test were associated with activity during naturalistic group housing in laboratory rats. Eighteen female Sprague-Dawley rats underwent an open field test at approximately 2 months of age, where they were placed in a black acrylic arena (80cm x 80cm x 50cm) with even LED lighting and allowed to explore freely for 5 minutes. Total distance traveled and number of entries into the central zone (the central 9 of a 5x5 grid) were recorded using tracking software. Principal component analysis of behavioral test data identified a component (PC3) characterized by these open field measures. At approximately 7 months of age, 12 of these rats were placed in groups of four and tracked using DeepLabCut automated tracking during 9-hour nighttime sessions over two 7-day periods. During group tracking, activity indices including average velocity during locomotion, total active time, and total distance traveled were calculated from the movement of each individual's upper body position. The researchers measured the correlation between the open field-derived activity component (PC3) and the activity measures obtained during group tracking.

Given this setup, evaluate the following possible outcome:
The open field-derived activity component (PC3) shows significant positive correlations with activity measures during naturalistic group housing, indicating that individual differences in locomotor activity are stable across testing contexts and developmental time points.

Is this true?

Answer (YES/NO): YES